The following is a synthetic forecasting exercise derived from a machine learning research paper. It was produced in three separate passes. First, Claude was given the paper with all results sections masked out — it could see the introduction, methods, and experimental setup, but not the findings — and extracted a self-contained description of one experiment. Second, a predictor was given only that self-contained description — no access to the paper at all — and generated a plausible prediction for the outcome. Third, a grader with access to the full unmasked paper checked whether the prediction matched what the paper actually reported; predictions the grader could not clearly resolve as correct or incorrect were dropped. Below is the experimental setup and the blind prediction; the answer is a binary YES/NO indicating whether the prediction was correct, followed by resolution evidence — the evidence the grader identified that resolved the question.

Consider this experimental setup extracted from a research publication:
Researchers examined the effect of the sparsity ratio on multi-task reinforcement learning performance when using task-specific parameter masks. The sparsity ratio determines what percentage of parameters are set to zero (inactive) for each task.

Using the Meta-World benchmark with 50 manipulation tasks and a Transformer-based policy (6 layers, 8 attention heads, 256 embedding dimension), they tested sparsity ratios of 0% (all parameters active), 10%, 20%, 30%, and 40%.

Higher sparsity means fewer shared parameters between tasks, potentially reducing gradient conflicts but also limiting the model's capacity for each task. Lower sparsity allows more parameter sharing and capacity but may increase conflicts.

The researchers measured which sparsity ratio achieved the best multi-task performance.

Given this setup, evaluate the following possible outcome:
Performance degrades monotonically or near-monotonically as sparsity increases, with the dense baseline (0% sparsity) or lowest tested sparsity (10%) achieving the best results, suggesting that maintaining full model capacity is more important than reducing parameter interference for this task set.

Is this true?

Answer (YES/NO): NO